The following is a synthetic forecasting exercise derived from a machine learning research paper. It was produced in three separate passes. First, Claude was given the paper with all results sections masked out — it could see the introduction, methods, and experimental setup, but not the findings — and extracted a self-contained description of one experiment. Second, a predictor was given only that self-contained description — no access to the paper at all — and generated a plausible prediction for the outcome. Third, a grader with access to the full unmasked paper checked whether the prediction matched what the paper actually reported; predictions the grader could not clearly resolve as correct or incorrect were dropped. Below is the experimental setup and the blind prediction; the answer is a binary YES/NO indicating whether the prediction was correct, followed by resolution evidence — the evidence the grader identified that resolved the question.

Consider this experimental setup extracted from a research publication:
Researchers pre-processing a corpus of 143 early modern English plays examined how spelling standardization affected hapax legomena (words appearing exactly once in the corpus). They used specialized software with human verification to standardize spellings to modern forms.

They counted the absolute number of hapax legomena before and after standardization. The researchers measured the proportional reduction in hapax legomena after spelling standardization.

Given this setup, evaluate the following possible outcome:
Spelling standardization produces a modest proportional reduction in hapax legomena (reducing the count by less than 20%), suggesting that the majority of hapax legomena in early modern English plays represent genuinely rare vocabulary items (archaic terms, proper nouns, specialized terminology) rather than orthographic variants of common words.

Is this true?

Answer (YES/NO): NO